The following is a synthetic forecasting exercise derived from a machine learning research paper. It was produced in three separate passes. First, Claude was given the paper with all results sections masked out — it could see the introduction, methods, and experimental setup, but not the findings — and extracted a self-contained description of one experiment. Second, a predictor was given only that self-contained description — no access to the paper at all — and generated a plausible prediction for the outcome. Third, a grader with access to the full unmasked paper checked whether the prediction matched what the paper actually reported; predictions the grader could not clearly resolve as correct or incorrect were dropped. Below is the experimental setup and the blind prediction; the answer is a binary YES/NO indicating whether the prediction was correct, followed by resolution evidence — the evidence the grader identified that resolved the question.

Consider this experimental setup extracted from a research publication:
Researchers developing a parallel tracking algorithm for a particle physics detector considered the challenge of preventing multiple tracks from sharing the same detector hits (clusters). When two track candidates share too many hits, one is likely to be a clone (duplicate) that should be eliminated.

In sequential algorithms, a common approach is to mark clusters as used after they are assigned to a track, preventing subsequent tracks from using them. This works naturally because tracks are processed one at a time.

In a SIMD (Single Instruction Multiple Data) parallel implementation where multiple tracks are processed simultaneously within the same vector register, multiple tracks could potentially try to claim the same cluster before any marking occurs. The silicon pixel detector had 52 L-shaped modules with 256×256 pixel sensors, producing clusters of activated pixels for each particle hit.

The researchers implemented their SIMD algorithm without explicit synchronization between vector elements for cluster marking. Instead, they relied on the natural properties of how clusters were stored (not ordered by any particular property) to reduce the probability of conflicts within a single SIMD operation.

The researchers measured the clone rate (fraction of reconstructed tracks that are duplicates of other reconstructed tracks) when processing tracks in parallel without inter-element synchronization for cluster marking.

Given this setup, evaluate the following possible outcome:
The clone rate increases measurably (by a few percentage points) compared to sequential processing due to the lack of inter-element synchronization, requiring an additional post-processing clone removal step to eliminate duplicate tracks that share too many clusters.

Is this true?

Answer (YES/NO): NO